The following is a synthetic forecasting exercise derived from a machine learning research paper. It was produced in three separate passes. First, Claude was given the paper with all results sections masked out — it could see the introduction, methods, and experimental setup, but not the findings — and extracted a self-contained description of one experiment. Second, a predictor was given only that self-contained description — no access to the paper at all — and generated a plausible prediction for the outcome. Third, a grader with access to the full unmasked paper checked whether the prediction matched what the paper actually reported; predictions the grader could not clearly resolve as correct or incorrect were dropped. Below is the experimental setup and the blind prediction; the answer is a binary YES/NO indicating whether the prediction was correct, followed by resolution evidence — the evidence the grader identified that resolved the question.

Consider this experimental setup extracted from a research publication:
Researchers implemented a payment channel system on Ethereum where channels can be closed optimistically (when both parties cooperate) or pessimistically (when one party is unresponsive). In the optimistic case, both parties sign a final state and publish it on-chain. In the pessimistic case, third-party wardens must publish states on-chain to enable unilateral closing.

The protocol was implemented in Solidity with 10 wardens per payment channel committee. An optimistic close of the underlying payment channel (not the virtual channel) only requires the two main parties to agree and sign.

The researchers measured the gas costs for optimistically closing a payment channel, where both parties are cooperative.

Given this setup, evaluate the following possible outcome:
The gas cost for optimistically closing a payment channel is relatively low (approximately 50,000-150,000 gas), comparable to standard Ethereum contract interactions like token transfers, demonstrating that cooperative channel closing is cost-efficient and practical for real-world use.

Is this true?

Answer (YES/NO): NO